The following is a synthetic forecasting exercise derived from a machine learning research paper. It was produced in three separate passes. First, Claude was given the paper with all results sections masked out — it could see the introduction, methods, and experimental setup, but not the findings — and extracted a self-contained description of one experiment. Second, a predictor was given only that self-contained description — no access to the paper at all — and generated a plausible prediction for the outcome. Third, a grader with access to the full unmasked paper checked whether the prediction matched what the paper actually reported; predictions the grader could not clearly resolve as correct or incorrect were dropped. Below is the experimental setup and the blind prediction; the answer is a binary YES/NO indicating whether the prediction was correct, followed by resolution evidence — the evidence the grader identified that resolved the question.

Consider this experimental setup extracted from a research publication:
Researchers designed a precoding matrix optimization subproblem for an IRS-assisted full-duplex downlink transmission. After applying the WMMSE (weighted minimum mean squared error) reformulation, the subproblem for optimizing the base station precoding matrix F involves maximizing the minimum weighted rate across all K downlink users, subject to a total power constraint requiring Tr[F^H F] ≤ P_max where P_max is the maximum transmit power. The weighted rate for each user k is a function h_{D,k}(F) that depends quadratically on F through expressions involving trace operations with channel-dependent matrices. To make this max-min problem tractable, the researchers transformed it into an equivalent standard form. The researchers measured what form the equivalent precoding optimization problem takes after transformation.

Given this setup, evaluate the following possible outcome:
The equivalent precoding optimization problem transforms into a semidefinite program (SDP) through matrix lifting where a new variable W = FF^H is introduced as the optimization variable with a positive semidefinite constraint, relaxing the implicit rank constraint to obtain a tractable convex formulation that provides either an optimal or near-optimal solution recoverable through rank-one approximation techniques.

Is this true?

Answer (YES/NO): NO